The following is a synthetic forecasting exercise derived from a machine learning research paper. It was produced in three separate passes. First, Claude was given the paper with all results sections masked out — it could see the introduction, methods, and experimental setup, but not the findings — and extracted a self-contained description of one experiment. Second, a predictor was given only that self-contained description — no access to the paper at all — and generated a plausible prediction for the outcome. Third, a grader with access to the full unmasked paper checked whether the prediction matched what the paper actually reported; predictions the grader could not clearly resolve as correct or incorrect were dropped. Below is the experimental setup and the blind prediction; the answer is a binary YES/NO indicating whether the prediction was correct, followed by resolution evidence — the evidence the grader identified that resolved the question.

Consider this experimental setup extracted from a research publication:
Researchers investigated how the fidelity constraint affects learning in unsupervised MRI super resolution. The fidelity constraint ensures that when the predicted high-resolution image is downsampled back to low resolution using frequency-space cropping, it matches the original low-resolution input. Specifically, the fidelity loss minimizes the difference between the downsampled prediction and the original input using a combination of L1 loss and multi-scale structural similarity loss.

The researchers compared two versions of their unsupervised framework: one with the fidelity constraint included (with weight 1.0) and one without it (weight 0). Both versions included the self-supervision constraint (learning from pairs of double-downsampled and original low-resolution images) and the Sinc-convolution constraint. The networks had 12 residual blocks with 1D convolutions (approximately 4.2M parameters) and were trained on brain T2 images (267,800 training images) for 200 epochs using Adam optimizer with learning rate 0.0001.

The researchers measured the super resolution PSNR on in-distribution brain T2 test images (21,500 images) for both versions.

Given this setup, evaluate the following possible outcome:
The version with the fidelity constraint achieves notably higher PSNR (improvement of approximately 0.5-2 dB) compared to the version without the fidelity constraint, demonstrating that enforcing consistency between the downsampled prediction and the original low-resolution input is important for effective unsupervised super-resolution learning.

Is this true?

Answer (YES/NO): NO